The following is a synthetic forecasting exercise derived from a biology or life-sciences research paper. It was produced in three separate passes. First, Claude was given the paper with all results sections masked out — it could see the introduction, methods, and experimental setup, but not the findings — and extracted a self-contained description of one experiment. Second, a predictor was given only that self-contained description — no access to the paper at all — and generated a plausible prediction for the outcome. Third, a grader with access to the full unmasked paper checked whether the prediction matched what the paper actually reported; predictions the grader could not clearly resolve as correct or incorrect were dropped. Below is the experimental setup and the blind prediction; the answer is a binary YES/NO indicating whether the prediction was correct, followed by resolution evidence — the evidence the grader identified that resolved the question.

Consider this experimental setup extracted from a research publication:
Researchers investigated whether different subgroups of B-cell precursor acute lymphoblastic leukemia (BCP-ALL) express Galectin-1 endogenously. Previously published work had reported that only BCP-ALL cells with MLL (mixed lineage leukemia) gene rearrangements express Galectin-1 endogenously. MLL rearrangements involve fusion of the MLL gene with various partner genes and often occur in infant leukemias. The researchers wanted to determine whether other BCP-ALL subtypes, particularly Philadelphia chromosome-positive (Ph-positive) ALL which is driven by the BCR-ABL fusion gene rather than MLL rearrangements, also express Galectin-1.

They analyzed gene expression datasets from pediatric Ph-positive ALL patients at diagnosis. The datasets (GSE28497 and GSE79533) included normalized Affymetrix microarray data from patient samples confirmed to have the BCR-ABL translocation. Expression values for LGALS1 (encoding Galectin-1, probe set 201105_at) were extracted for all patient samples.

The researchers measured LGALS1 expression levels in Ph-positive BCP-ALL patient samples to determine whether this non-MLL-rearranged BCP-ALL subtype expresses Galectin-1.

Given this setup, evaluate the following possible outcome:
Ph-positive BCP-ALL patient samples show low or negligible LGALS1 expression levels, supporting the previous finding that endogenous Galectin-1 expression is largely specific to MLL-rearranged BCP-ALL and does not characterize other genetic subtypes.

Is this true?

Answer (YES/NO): NO